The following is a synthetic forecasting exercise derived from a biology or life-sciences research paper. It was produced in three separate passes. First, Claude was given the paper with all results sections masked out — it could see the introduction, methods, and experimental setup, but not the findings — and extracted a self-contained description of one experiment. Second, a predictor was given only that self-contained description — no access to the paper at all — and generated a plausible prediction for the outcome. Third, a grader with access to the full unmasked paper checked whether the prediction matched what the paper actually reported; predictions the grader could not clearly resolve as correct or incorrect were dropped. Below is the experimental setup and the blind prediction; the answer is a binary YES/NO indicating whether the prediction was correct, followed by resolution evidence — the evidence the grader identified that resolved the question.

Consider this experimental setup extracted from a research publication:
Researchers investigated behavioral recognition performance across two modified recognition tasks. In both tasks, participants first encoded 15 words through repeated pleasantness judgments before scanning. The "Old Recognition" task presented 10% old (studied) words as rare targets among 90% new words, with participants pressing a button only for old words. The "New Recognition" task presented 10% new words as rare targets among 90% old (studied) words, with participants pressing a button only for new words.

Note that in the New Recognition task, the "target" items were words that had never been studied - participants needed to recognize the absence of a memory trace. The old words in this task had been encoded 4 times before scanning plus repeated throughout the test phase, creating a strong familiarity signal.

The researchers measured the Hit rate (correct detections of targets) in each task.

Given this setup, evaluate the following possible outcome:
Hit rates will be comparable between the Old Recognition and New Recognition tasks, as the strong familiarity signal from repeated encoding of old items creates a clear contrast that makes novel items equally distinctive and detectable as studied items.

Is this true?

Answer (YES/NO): YES